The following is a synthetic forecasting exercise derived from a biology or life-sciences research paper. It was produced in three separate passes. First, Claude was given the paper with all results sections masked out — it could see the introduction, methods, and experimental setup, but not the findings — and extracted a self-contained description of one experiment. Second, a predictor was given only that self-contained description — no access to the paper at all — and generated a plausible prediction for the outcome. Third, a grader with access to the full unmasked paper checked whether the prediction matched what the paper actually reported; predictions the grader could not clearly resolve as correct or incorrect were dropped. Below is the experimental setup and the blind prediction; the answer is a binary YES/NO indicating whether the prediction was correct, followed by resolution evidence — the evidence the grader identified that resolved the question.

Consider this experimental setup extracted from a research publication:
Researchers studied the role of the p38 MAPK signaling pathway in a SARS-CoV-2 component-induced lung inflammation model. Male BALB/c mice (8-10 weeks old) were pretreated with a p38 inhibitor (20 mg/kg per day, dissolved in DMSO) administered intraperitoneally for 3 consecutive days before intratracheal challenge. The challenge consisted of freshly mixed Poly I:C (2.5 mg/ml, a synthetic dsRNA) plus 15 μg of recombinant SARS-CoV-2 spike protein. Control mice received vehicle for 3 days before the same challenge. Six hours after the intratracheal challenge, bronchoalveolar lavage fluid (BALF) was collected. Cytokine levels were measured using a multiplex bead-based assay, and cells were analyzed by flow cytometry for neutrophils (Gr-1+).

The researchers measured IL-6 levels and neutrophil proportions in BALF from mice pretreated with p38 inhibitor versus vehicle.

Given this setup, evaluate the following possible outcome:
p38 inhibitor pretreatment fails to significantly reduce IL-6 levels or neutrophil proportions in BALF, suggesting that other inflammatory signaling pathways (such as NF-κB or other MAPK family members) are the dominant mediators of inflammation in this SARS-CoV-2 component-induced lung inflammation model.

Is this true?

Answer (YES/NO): NO